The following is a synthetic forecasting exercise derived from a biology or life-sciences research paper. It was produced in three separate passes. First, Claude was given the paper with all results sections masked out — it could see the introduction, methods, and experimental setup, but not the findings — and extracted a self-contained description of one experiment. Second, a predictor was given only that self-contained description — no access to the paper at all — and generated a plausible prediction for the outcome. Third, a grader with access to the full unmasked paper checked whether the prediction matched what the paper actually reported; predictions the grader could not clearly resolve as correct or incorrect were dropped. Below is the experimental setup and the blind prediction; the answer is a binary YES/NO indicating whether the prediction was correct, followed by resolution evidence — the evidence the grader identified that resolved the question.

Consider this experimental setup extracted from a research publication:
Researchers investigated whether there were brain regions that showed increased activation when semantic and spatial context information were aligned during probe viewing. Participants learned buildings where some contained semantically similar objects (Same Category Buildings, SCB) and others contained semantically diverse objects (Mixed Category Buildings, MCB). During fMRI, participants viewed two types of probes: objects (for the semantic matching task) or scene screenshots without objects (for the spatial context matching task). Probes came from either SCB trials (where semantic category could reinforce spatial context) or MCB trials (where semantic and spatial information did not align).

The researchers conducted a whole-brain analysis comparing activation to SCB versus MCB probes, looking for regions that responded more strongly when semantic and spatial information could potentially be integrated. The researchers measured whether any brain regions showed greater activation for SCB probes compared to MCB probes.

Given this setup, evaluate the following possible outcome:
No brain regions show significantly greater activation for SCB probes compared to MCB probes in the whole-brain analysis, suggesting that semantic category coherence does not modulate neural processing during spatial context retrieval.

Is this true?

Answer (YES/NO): NO